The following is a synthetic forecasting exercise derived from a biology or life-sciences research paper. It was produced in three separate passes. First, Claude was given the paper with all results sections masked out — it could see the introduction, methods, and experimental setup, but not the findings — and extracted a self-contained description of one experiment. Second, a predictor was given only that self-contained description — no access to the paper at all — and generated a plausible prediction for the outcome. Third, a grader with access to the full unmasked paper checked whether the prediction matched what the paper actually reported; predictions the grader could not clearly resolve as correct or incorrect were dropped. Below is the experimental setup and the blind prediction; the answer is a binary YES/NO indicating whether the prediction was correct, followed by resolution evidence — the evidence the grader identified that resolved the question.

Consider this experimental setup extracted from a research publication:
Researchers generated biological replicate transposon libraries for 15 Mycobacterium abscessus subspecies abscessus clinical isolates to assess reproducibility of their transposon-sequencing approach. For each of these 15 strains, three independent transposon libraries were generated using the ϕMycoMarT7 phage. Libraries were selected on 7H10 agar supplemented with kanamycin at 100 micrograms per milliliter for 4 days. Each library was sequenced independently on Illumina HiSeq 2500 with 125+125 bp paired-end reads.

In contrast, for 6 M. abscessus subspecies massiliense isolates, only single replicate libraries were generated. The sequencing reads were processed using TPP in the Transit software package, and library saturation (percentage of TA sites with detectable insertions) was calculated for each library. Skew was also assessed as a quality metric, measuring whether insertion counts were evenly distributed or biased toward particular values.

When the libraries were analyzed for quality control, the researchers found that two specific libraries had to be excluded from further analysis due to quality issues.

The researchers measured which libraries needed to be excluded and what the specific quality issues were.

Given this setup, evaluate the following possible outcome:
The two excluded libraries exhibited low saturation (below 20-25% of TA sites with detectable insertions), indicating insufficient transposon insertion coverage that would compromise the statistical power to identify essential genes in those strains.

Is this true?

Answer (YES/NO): NO